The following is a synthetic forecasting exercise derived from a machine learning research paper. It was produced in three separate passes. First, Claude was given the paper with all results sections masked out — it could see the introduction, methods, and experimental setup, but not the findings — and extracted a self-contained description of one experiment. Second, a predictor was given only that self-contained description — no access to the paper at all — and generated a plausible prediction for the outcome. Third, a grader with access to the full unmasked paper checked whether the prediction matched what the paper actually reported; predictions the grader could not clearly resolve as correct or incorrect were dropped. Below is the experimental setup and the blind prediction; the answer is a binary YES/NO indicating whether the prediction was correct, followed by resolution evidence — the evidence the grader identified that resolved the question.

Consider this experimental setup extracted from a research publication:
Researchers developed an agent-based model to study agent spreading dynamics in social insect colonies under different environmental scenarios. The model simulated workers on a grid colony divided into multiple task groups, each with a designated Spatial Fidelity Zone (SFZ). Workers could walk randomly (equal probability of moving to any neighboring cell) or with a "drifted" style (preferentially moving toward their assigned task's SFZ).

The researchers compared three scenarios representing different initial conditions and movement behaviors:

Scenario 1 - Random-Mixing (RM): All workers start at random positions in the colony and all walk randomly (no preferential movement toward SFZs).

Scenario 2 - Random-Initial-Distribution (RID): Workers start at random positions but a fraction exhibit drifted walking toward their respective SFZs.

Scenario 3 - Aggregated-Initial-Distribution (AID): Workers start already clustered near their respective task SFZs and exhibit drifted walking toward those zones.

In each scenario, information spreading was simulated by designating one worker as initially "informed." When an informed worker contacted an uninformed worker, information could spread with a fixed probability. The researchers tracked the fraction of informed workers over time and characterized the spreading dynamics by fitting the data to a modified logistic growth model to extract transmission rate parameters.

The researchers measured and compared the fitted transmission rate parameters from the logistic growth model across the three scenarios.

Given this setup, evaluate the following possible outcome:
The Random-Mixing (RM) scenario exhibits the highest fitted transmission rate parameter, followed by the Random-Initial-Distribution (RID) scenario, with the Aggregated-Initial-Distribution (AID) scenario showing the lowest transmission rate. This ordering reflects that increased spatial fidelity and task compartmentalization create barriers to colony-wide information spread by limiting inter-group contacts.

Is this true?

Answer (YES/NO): NO